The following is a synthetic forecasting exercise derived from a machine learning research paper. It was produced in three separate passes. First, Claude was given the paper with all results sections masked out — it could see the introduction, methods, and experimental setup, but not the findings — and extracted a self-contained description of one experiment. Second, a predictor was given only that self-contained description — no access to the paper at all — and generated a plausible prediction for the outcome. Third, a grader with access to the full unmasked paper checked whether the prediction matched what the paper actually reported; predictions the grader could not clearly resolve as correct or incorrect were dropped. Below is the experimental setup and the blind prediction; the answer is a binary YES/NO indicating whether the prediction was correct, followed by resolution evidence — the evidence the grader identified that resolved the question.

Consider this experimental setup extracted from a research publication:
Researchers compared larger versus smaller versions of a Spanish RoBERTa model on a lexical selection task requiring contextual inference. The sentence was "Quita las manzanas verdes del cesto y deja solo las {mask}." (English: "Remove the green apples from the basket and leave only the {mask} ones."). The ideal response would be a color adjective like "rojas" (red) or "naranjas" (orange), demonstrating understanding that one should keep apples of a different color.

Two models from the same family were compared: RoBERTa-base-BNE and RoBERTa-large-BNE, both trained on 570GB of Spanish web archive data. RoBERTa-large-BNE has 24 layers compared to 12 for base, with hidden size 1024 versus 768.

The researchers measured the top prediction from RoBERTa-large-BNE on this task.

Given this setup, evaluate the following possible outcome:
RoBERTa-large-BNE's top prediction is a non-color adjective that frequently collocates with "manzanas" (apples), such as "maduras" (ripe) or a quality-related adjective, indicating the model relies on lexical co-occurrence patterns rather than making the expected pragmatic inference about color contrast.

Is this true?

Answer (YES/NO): NO